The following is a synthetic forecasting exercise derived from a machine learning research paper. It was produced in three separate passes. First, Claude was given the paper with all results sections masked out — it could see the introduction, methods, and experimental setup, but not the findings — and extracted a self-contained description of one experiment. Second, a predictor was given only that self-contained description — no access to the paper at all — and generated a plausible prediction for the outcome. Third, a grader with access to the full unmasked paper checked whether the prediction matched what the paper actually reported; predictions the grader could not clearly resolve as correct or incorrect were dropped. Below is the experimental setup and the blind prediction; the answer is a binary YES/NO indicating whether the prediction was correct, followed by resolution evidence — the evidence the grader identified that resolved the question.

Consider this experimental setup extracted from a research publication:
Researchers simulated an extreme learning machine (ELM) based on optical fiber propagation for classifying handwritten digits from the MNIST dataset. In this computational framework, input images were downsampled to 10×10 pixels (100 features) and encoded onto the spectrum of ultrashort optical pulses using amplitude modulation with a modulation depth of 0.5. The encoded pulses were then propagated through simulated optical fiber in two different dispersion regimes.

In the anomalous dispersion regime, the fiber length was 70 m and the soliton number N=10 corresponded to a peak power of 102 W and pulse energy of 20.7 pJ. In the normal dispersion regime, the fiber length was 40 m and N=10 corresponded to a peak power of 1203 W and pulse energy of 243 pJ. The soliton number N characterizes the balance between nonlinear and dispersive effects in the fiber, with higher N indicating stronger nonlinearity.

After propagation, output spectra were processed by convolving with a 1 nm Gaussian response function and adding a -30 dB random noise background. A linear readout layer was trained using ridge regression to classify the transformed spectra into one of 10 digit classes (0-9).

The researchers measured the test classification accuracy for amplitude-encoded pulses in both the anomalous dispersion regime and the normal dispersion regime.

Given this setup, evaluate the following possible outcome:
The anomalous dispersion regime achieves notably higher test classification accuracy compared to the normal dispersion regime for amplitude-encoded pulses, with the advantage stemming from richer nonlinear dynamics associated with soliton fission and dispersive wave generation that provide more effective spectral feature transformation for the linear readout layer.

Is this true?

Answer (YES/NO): NO